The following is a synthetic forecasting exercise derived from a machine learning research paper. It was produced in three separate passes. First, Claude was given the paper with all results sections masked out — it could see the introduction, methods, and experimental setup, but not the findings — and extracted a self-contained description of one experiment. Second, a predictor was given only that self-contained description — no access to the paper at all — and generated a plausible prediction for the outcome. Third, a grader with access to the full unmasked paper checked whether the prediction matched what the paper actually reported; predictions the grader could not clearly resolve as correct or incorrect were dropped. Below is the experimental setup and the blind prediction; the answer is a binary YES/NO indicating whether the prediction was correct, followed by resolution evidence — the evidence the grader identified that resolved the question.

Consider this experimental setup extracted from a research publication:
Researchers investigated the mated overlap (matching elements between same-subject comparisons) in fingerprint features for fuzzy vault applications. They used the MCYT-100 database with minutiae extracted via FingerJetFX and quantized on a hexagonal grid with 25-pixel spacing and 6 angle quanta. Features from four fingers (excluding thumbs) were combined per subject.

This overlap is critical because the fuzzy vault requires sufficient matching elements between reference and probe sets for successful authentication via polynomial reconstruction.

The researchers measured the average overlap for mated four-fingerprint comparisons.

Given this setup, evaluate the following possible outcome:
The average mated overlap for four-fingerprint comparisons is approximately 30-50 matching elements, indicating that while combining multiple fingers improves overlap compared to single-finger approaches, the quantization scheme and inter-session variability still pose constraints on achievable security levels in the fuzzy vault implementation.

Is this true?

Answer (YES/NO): NO